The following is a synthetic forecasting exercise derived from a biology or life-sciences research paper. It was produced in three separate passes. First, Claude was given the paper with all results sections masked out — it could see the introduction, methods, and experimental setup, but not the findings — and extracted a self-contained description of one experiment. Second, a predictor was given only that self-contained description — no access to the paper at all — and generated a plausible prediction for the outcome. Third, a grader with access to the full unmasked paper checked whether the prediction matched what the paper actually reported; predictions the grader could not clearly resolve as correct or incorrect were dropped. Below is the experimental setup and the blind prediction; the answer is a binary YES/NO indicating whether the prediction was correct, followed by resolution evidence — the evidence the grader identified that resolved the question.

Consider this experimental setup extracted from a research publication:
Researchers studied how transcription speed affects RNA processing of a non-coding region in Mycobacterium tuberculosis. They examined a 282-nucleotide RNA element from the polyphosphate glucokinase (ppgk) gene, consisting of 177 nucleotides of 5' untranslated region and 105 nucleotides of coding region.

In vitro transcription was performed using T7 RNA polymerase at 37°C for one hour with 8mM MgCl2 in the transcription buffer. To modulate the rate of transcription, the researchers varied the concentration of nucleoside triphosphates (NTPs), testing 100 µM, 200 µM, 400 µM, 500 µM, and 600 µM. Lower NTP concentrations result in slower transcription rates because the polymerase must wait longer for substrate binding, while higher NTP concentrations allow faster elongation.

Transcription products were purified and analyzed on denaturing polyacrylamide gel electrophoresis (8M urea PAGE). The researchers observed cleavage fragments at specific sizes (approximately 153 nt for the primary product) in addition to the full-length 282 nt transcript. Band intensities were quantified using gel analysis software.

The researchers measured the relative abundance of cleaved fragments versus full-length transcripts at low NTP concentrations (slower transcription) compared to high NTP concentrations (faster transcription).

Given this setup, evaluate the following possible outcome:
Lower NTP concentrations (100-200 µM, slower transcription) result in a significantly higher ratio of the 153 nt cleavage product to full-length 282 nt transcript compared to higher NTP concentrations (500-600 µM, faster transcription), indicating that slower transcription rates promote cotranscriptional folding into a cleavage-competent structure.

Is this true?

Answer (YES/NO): NO